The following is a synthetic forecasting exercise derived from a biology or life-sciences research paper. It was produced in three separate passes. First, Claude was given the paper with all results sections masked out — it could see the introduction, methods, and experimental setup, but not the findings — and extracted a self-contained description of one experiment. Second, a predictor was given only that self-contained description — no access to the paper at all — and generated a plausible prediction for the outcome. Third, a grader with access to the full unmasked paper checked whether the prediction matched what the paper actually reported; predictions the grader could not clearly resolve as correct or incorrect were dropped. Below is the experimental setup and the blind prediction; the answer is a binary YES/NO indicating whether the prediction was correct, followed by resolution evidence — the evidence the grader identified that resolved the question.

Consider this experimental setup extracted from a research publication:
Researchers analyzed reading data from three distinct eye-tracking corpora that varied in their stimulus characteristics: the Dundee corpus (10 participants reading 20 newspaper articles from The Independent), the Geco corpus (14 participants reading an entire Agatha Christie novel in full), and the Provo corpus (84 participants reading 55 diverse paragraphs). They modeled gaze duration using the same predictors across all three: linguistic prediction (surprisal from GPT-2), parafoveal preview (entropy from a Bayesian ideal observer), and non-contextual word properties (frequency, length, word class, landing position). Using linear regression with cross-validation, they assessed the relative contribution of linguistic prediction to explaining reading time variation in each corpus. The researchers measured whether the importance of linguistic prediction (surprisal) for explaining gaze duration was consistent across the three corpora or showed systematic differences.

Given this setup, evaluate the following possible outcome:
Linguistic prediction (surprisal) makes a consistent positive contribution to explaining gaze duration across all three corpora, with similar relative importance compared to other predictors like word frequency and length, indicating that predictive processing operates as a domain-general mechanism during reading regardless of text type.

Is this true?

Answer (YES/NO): YES